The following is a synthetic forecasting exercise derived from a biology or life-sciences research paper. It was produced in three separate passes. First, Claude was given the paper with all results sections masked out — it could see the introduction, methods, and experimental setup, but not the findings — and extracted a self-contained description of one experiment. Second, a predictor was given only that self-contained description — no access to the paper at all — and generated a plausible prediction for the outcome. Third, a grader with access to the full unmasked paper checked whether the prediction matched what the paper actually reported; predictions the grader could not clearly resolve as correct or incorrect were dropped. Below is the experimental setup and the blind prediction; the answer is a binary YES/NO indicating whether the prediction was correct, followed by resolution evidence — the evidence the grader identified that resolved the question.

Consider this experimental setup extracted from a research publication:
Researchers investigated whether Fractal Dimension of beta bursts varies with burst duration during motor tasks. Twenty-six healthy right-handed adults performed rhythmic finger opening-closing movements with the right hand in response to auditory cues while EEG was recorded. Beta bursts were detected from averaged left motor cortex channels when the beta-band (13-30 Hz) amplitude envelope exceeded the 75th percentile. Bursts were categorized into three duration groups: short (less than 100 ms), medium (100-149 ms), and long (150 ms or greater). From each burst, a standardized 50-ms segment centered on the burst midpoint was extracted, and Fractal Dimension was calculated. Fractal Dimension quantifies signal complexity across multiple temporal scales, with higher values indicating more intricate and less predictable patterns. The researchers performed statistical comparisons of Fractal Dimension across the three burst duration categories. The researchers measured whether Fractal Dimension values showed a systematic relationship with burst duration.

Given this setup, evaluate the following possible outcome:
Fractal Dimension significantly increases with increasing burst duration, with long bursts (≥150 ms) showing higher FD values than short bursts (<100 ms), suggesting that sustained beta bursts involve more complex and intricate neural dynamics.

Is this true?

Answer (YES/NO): YES